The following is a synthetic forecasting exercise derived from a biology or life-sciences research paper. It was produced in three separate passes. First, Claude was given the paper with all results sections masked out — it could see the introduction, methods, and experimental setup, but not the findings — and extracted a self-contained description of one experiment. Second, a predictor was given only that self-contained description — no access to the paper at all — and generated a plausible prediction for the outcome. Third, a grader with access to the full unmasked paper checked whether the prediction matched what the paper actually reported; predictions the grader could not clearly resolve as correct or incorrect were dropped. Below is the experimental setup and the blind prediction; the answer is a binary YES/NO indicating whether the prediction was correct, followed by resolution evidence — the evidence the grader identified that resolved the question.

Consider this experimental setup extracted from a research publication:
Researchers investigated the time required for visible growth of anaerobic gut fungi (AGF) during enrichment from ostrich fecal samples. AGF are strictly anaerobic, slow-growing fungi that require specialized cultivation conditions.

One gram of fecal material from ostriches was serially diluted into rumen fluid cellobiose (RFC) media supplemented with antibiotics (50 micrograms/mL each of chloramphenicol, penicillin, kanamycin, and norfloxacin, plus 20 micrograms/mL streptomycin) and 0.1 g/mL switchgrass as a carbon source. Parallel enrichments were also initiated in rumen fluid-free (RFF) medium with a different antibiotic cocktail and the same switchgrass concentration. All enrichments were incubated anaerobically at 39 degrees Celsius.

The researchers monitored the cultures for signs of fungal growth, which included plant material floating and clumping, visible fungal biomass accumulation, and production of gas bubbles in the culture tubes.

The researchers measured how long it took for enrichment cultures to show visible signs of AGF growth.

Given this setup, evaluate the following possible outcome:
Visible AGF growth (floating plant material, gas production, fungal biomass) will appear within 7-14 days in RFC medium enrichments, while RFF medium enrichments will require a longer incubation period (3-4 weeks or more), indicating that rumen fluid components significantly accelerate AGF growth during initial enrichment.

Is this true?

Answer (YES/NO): NO